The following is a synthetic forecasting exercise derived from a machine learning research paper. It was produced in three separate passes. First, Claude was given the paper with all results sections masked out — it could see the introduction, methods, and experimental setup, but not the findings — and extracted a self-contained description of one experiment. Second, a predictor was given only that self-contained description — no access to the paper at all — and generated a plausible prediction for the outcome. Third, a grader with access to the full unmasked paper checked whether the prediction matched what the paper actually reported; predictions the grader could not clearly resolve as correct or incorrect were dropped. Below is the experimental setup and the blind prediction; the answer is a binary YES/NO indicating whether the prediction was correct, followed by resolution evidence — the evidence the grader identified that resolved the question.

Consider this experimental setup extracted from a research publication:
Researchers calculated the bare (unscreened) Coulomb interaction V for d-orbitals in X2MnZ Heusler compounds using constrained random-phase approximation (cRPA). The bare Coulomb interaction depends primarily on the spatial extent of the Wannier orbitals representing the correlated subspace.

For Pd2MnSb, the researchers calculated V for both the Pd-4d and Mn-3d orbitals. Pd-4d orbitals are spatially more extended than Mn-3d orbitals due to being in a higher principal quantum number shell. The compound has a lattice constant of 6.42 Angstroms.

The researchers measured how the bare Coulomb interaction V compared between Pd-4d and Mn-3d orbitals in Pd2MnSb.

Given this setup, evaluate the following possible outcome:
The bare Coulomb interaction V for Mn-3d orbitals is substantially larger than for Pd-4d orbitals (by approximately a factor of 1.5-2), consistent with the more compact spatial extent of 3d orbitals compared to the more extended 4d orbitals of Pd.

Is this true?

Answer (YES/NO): NO